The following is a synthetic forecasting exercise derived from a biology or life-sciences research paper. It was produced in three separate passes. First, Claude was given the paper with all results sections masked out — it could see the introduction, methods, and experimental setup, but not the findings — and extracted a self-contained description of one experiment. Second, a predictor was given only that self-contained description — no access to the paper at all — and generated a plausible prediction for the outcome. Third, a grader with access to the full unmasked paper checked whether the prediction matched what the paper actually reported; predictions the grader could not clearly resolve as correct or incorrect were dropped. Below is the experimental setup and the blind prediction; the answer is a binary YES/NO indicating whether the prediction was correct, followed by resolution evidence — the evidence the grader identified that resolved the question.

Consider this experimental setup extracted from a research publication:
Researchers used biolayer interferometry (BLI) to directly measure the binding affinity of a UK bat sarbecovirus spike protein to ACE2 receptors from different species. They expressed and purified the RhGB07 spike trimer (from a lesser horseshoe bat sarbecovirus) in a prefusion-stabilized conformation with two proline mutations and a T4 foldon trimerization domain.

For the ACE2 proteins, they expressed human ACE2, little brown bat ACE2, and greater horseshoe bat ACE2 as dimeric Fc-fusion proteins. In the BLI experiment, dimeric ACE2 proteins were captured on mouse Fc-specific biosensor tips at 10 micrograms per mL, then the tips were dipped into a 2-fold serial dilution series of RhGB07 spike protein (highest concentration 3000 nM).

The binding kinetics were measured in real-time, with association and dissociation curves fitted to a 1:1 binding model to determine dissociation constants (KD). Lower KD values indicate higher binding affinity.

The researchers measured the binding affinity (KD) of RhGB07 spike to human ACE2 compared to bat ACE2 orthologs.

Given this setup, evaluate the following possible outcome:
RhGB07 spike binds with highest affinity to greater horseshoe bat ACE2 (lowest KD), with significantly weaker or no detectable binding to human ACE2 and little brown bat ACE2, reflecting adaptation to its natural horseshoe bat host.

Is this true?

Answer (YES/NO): NO